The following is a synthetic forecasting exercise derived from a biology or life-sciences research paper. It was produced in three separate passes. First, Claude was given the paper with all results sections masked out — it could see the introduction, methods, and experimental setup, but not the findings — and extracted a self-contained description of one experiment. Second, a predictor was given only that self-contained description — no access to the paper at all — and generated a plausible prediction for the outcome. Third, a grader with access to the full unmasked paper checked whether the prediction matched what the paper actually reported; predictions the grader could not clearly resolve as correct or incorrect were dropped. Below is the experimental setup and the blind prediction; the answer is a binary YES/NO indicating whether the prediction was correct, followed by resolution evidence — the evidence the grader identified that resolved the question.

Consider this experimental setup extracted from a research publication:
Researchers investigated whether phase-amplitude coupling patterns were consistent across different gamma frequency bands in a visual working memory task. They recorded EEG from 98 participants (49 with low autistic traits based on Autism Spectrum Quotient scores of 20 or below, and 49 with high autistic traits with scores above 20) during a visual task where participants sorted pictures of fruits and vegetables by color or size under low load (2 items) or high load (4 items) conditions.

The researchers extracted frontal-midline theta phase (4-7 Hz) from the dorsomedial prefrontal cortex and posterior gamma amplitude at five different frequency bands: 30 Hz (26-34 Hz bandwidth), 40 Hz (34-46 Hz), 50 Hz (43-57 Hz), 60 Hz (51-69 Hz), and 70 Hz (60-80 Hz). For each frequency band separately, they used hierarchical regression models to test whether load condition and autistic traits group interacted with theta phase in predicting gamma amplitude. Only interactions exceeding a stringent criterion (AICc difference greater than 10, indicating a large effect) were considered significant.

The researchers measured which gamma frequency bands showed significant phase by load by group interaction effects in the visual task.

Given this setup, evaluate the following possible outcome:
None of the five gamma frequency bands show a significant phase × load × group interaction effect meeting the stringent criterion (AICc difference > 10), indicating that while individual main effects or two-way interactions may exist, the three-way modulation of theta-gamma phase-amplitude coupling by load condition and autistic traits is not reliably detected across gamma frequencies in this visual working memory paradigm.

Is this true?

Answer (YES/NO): NO